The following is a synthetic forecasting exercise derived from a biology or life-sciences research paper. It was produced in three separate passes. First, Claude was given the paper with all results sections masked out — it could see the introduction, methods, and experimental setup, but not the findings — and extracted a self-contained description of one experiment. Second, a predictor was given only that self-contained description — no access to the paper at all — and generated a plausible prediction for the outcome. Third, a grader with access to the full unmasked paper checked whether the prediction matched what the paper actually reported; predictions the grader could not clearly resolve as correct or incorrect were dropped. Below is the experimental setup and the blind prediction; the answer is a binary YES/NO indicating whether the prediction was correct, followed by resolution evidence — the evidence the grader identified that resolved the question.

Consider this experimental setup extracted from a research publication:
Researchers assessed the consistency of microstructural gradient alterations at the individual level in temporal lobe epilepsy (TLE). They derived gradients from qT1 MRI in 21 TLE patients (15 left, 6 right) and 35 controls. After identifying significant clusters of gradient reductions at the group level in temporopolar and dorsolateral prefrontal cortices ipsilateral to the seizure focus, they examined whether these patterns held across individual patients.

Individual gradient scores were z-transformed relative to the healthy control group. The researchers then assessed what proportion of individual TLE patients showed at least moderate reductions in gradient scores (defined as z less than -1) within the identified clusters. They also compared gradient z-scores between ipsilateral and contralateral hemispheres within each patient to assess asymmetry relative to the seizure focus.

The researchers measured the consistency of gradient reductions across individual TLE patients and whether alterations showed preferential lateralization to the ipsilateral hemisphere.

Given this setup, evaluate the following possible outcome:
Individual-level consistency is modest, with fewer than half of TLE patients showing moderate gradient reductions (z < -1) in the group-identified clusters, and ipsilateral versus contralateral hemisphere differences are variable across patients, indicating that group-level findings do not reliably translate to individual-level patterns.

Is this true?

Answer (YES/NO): NO